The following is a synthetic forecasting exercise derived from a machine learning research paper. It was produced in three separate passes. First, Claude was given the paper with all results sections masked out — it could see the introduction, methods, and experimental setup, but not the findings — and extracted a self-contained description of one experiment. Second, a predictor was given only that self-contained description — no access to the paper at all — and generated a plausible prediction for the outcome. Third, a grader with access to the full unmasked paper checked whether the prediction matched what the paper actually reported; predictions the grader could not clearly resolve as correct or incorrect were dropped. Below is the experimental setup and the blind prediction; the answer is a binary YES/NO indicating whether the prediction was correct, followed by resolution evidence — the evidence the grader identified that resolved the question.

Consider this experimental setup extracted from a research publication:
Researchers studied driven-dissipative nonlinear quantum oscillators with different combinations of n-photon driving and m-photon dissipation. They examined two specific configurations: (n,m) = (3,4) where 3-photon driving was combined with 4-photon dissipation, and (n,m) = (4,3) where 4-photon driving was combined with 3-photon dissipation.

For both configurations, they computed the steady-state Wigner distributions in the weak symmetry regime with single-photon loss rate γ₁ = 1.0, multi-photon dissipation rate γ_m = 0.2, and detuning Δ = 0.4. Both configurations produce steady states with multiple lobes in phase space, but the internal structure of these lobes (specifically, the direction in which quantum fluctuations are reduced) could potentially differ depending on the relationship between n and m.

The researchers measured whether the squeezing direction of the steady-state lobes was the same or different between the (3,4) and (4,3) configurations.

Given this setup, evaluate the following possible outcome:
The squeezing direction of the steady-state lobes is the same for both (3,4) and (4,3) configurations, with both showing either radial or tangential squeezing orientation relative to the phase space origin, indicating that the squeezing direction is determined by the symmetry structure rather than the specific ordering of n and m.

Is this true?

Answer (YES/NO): NO